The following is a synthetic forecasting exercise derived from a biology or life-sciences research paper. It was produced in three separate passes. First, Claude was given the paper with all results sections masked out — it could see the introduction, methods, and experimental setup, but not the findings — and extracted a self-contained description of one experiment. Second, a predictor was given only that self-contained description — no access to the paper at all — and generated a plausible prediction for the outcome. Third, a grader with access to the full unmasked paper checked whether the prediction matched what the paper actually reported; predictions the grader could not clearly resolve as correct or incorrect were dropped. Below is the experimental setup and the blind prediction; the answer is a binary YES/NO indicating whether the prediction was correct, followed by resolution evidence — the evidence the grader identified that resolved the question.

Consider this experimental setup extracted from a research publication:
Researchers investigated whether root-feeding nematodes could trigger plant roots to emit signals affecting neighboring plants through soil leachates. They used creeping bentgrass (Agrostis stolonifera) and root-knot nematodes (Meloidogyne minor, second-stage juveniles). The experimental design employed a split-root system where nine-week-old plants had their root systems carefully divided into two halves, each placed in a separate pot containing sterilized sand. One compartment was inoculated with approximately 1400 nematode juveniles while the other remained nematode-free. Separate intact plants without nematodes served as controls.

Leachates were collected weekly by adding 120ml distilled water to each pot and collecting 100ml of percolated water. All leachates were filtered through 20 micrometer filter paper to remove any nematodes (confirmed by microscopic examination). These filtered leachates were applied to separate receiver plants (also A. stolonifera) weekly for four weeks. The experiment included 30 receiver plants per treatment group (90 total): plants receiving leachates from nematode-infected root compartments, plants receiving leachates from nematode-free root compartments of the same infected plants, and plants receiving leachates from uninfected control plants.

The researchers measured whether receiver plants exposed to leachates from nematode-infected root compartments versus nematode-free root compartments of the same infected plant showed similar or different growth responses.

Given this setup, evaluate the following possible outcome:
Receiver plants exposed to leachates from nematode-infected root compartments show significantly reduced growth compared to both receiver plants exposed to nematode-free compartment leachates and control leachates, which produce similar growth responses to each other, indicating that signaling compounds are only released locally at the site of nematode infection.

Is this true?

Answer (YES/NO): NO